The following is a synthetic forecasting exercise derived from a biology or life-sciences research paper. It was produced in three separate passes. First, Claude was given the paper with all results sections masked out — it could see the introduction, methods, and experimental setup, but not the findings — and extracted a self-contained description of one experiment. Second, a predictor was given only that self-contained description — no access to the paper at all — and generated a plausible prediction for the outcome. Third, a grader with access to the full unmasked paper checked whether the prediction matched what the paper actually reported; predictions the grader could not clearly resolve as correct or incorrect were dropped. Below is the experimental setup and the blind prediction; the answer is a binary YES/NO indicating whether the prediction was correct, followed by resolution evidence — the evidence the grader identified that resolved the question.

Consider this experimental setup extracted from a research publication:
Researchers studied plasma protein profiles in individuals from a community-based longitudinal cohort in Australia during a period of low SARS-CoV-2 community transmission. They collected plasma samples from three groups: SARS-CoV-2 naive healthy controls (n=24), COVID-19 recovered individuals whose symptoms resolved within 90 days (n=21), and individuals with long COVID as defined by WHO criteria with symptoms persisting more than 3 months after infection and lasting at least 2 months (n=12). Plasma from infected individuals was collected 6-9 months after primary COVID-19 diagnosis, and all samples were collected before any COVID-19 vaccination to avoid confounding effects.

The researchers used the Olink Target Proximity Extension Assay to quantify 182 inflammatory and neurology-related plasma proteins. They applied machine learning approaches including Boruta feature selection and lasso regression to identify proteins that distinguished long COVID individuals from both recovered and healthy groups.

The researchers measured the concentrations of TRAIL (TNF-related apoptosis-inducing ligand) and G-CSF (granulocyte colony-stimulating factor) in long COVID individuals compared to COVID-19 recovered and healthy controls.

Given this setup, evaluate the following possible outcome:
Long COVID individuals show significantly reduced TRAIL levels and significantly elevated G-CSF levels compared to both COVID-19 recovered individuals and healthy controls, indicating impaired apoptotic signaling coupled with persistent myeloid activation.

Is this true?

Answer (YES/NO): NO